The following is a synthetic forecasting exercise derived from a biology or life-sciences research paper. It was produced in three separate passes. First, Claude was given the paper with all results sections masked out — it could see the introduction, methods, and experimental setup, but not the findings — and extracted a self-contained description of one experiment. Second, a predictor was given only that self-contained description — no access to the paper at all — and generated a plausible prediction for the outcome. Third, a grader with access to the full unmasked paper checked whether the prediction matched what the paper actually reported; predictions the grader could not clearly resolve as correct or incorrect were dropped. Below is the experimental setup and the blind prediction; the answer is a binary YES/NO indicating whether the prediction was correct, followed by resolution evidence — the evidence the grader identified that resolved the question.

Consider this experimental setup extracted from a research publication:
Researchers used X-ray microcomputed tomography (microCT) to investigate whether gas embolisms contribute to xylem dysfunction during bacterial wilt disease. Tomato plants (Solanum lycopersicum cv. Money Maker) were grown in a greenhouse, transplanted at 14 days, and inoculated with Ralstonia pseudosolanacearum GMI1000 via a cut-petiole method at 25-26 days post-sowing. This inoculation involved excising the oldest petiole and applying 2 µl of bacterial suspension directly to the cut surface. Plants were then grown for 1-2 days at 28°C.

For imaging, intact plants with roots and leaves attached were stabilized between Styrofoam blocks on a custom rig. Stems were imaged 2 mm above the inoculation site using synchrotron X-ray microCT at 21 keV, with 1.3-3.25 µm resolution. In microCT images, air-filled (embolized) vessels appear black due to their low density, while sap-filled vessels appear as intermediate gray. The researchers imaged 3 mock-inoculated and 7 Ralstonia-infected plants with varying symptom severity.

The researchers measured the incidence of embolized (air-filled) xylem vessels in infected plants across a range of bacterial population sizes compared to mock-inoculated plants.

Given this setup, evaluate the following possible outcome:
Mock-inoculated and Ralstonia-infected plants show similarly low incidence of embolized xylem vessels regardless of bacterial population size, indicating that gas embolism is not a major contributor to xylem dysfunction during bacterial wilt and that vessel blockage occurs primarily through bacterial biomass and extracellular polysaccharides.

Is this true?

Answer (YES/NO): YES